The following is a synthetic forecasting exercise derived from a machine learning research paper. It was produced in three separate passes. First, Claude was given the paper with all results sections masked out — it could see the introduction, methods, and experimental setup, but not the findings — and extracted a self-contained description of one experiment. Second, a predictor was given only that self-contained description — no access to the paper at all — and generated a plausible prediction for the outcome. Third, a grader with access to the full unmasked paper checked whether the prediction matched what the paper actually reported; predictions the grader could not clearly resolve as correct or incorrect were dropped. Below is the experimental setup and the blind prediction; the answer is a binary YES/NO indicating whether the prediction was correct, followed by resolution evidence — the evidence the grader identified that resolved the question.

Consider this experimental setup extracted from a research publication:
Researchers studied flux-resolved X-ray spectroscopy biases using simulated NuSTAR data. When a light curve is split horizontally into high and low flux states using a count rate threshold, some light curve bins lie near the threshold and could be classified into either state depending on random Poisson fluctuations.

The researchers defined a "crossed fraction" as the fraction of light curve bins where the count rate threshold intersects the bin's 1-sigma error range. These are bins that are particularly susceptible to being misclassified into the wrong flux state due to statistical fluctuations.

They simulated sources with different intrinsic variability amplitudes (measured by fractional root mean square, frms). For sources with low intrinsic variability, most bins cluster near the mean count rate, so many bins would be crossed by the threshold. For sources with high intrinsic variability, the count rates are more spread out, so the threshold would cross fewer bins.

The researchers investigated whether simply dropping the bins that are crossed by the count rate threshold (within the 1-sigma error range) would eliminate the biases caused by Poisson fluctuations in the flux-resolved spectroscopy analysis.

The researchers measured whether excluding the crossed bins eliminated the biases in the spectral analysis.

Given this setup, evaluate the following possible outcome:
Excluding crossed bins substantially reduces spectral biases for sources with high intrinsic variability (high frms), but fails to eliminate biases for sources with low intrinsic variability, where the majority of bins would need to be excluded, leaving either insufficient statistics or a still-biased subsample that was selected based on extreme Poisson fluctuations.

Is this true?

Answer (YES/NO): NO